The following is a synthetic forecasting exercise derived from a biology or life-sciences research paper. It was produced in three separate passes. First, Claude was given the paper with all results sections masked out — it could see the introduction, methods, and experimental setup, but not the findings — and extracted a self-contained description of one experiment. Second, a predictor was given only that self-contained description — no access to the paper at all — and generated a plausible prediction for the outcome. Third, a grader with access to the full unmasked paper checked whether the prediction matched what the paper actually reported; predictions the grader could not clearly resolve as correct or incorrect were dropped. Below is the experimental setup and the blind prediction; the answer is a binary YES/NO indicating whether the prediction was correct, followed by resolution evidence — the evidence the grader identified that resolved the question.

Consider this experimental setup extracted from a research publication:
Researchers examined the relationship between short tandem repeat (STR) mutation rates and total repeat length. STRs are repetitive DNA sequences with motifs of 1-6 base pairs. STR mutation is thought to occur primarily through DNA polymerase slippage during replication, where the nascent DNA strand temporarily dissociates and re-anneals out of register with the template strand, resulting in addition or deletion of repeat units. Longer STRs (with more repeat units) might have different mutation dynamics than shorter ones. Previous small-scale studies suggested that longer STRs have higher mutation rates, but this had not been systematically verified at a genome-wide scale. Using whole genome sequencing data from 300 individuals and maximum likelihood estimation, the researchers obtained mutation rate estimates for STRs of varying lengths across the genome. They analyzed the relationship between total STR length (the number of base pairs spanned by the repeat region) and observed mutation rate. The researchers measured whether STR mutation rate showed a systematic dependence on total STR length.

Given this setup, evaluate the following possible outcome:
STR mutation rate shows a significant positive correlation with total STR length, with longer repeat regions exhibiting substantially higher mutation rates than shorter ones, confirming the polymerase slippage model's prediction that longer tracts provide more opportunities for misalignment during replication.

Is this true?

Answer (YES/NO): YES